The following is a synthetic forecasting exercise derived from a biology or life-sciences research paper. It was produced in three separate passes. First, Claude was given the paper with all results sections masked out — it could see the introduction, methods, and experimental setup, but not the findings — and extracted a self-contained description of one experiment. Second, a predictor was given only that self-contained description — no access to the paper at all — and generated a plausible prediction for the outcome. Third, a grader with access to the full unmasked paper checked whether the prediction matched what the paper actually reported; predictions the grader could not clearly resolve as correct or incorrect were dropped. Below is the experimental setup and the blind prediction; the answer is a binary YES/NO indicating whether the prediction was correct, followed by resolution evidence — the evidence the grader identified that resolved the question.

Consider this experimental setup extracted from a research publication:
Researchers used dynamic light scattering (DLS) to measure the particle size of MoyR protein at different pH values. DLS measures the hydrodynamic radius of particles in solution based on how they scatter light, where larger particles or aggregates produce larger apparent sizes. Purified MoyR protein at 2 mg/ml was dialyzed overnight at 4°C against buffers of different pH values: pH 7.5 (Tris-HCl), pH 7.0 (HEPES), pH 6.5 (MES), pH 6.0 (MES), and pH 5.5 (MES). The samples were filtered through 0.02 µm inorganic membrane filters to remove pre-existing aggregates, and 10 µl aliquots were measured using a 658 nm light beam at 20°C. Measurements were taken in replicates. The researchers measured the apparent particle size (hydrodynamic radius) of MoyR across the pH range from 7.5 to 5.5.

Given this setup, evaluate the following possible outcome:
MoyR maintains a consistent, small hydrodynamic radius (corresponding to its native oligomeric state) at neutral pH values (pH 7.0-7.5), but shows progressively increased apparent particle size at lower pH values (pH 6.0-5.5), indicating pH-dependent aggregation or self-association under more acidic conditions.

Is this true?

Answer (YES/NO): NO